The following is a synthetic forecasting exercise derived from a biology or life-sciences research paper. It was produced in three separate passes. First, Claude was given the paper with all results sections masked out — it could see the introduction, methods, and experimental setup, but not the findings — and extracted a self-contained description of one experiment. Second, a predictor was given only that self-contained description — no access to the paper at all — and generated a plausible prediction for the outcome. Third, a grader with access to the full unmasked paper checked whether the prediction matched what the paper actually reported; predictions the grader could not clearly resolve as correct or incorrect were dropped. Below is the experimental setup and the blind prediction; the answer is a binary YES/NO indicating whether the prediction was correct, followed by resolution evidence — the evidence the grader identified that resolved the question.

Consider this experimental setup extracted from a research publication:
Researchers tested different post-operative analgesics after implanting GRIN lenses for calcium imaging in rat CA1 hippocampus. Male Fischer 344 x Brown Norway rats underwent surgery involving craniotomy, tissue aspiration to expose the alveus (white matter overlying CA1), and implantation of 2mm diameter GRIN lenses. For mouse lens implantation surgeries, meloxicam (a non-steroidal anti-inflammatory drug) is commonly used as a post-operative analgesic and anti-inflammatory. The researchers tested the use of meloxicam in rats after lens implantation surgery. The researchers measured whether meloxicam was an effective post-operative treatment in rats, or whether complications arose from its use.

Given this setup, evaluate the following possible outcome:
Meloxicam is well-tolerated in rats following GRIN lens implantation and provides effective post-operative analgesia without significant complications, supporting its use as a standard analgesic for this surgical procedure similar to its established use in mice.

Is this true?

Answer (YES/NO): NO